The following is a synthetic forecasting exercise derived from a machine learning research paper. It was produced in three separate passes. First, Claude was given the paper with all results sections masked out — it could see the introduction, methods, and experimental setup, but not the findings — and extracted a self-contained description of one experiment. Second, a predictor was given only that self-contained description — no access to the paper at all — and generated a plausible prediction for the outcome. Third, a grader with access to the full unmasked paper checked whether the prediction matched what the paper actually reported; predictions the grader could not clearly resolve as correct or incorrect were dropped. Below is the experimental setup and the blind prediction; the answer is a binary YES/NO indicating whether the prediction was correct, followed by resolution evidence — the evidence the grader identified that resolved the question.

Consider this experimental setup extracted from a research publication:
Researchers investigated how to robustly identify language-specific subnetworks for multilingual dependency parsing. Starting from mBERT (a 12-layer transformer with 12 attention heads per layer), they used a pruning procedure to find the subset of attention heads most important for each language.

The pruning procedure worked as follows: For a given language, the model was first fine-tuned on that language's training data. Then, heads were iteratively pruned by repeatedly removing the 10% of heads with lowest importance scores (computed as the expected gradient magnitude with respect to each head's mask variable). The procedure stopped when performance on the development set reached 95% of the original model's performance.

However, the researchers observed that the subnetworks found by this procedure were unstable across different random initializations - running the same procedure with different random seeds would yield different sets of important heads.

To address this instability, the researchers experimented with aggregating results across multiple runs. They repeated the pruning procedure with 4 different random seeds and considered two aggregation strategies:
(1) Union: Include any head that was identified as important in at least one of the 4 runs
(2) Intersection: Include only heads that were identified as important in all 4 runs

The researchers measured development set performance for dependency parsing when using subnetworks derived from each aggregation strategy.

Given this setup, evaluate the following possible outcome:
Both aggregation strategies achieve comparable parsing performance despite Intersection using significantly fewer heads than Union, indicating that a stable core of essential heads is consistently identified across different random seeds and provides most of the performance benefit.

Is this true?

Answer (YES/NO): NO